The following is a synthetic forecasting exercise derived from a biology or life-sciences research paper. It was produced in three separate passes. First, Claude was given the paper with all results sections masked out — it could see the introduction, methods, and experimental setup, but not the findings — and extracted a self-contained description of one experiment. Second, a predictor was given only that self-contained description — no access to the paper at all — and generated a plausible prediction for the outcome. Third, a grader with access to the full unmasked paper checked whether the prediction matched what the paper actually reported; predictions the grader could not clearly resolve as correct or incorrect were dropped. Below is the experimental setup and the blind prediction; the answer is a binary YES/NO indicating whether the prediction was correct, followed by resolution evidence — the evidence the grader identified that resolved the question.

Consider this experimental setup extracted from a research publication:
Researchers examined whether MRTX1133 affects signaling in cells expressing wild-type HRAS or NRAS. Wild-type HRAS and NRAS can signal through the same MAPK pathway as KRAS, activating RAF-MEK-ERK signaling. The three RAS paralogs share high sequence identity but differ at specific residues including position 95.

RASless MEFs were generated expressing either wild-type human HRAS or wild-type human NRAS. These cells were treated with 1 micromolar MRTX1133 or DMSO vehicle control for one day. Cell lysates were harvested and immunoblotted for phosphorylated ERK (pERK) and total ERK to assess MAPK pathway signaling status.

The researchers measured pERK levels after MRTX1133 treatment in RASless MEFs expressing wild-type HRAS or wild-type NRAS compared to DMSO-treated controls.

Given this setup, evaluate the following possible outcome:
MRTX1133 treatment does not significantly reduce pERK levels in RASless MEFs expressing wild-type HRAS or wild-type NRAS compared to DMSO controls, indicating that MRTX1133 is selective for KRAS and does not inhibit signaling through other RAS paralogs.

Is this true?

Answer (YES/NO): YES